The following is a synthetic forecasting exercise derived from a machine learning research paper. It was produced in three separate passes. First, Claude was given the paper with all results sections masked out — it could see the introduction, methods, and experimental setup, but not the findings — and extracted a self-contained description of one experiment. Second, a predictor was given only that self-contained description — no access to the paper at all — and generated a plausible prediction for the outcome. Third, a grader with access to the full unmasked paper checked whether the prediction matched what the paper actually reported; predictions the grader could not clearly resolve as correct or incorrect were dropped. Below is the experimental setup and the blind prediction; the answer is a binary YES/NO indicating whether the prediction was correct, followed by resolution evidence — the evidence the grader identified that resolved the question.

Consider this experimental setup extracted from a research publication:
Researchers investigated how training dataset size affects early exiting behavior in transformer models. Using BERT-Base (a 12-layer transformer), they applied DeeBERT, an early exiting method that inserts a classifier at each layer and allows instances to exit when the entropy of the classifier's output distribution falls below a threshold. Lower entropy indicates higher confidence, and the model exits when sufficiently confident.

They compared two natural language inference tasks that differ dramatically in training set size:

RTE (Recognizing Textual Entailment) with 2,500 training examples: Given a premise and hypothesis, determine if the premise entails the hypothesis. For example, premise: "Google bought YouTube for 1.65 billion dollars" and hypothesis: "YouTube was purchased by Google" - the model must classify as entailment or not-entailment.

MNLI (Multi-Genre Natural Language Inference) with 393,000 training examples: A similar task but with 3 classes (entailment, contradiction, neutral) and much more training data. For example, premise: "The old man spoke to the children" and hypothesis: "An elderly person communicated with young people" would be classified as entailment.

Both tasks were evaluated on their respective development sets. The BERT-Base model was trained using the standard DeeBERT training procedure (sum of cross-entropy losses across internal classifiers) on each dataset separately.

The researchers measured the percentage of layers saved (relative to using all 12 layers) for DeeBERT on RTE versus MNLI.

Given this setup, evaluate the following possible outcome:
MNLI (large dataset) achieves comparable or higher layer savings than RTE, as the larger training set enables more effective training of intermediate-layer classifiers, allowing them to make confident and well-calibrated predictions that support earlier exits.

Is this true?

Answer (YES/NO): NO